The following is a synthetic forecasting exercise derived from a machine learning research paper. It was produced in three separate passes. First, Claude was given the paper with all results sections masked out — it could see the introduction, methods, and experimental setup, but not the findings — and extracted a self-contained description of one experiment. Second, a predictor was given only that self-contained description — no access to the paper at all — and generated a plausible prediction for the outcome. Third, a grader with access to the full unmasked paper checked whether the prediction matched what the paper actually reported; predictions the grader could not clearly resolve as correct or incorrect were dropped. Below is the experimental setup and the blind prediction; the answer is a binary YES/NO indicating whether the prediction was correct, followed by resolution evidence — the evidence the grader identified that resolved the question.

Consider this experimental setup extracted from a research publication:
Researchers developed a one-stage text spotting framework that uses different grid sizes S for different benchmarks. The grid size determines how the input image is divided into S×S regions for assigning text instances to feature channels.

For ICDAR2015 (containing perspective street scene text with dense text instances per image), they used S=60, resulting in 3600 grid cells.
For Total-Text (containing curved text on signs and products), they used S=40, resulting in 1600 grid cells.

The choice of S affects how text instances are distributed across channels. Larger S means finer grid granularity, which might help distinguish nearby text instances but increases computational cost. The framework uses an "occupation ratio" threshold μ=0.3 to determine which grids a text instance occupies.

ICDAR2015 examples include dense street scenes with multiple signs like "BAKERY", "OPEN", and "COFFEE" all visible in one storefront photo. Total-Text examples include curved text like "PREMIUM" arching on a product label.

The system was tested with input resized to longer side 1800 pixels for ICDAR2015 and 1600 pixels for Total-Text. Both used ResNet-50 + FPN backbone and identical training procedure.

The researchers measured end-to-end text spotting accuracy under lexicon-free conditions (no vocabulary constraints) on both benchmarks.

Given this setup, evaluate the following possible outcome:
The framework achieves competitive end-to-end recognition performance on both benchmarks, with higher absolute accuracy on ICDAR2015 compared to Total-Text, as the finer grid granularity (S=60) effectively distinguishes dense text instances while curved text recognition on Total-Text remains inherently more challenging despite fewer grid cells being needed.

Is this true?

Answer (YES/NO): NO